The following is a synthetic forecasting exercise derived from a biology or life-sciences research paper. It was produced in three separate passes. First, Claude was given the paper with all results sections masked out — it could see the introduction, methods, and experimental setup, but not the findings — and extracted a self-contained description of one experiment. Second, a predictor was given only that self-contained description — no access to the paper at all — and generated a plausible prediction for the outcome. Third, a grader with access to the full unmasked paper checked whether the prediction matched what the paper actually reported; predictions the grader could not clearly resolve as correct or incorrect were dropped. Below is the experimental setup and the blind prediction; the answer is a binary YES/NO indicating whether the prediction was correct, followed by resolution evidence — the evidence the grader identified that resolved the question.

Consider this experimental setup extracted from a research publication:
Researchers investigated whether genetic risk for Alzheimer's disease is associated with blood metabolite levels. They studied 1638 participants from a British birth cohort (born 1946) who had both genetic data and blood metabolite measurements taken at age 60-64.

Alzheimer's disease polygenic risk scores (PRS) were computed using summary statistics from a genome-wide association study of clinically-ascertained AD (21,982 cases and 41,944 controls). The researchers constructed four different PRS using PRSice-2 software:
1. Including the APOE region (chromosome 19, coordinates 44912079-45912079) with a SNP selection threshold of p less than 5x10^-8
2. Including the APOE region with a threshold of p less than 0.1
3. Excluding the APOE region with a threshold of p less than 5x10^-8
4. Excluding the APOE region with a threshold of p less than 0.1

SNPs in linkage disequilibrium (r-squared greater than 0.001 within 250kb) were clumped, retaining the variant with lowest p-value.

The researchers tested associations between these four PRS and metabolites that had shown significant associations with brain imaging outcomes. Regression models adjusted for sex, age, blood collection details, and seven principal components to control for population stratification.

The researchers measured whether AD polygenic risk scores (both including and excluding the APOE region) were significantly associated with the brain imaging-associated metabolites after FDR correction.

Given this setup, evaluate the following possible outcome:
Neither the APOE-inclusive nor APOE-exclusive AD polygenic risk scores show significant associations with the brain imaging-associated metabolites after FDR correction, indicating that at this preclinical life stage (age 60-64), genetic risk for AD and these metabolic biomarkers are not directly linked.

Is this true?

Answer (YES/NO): YES